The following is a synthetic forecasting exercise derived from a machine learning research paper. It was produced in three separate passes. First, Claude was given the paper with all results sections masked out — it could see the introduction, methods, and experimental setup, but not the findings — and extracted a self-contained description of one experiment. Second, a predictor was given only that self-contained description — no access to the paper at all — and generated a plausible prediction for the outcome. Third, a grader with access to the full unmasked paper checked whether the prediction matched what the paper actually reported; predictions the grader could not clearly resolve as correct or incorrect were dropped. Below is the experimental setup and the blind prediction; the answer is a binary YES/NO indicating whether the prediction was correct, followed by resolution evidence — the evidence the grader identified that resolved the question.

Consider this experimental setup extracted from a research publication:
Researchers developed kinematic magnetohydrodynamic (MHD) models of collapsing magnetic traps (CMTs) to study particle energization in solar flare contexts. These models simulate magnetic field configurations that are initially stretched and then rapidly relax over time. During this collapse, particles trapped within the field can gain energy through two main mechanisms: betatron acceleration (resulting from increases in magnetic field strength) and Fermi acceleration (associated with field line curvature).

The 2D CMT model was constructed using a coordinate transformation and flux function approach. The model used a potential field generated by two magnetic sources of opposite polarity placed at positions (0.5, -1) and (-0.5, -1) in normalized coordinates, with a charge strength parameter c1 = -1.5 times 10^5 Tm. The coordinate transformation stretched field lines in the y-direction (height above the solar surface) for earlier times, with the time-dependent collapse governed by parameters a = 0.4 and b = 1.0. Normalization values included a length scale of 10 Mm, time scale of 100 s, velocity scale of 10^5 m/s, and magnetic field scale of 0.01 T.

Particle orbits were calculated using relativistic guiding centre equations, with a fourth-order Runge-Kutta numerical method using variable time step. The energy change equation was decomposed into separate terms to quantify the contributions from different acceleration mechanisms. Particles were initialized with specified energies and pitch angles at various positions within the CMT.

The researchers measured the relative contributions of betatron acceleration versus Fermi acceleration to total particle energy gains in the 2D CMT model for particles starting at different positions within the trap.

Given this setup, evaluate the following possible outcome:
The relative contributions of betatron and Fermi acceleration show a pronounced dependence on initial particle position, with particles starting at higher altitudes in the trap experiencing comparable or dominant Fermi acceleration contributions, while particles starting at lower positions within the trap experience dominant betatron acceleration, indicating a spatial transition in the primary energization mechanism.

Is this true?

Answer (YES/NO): NO